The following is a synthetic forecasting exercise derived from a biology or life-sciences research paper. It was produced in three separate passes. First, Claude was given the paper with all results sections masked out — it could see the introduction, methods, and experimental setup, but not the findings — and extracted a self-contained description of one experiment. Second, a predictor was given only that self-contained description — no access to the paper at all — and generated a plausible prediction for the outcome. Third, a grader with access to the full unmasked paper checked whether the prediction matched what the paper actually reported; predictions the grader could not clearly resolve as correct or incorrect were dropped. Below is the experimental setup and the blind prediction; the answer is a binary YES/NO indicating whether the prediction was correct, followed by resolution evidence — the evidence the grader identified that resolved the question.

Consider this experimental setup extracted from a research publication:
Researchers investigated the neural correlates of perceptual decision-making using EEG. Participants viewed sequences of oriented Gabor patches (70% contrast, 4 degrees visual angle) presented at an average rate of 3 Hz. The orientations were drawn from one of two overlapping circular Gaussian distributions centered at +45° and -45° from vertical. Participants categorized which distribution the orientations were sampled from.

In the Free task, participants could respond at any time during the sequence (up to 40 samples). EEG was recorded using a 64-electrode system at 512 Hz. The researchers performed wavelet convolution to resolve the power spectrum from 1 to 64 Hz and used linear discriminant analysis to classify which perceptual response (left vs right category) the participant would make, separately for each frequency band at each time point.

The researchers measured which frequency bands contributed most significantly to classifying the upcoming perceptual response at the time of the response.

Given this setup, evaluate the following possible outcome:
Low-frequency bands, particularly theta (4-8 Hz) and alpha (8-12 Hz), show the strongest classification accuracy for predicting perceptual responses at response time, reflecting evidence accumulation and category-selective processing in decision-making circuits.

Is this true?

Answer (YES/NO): NO